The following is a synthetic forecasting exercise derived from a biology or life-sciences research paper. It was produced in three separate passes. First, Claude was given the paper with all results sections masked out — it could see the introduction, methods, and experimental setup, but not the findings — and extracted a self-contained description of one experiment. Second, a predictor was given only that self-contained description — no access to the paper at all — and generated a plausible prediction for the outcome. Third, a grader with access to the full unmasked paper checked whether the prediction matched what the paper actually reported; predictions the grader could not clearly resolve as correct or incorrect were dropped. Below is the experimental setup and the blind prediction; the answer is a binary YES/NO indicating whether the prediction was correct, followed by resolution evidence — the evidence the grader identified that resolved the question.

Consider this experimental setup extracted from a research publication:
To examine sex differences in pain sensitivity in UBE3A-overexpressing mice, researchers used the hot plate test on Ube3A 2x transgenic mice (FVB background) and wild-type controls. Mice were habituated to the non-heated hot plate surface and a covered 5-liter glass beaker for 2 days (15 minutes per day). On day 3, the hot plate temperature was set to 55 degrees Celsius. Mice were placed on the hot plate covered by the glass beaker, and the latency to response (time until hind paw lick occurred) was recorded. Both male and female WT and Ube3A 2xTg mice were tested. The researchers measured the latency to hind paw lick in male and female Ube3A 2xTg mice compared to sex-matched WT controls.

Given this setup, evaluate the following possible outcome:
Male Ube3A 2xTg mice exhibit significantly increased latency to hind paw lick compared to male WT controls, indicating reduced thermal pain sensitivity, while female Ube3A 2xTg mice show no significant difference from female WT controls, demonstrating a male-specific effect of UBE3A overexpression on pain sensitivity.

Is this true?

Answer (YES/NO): YES